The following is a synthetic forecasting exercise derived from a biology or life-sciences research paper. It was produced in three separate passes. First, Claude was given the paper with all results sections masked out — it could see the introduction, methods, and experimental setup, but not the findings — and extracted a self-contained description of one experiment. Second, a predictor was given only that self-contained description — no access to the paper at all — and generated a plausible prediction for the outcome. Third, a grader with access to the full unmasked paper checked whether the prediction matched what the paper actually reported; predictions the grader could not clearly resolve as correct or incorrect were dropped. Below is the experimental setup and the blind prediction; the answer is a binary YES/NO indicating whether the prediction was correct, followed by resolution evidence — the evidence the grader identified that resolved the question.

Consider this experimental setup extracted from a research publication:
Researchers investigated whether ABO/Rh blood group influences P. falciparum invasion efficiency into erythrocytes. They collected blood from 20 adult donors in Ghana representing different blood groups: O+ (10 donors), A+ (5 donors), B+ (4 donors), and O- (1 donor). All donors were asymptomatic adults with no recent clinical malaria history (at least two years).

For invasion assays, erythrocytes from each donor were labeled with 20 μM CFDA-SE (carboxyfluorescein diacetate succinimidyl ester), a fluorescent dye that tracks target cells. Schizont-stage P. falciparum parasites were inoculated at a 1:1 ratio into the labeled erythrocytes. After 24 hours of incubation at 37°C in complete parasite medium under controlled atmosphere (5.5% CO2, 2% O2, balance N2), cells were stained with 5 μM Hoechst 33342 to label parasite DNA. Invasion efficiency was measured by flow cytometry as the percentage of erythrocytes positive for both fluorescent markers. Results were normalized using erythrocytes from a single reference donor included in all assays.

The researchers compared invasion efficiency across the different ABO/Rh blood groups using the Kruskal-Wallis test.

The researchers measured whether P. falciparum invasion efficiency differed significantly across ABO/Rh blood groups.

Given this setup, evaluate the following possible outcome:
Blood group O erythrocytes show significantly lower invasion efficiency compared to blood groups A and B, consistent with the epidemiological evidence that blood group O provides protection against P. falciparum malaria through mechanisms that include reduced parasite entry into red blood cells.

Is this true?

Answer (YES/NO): NO